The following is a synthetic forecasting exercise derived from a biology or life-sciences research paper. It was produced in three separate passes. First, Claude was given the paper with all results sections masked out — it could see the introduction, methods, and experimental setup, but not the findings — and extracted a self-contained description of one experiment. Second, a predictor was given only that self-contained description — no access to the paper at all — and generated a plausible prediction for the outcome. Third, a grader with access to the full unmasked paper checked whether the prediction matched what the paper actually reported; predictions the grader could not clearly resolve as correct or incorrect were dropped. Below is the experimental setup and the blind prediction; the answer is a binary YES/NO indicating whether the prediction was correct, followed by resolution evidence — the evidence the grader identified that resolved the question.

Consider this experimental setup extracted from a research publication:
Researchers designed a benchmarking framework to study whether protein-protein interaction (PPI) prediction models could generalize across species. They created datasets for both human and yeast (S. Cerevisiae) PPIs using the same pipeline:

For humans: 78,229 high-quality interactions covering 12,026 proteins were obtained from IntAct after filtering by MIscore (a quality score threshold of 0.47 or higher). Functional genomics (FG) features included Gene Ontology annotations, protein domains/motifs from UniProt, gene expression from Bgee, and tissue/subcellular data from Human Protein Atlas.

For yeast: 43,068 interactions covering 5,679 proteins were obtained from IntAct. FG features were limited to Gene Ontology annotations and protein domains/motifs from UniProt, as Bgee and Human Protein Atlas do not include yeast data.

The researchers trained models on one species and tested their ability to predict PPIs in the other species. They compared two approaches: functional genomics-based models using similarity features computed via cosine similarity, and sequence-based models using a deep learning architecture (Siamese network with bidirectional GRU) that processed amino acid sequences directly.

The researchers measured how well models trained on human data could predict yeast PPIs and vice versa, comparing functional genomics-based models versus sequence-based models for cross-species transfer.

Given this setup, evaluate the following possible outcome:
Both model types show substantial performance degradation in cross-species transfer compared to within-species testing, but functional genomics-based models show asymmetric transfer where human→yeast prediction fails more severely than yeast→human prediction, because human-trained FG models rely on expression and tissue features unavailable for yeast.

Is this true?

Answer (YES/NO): NO